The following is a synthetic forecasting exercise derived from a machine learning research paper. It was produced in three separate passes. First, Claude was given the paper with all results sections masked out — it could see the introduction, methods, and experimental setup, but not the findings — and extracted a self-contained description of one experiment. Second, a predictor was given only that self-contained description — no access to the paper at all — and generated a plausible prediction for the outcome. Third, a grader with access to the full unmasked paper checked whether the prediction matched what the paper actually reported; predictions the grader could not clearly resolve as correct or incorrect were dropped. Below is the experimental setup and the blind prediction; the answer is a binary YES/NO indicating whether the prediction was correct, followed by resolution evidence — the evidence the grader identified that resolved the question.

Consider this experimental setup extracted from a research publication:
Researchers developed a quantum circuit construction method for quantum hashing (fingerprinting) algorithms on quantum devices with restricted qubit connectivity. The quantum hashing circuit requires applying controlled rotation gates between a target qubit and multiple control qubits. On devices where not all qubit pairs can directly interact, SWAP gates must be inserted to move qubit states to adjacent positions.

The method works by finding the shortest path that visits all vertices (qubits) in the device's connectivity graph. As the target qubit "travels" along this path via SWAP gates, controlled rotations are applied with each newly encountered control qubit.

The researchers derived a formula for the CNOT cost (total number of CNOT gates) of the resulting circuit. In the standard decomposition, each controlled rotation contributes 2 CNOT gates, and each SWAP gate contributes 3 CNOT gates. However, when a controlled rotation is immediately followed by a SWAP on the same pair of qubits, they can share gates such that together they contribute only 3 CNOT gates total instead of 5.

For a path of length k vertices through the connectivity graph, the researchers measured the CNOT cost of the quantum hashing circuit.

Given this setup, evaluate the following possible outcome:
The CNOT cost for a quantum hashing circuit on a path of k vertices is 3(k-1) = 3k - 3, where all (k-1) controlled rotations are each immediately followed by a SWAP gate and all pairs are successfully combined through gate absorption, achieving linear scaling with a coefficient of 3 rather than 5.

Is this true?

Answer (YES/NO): NO